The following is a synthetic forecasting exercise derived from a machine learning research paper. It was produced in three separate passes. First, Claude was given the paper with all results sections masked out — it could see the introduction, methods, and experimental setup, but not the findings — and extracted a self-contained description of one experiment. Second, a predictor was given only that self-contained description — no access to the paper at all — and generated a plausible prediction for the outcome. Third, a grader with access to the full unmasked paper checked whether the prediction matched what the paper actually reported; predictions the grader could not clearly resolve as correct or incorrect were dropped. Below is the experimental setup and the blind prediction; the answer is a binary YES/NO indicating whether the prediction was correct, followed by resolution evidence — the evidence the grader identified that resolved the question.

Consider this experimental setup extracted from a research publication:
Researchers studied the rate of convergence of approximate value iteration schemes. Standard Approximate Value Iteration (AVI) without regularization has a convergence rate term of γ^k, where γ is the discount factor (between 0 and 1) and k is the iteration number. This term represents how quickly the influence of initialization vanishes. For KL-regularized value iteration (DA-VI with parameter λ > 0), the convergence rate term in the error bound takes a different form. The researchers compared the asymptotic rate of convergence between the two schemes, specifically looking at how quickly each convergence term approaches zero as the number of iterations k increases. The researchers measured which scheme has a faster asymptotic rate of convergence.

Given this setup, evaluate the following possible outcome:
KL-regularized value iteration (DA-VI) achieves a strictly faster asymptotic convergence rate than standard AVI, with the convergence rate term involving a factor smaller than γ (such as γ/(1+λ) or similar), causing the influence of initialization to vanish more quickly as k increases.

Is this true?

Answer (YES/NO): NO